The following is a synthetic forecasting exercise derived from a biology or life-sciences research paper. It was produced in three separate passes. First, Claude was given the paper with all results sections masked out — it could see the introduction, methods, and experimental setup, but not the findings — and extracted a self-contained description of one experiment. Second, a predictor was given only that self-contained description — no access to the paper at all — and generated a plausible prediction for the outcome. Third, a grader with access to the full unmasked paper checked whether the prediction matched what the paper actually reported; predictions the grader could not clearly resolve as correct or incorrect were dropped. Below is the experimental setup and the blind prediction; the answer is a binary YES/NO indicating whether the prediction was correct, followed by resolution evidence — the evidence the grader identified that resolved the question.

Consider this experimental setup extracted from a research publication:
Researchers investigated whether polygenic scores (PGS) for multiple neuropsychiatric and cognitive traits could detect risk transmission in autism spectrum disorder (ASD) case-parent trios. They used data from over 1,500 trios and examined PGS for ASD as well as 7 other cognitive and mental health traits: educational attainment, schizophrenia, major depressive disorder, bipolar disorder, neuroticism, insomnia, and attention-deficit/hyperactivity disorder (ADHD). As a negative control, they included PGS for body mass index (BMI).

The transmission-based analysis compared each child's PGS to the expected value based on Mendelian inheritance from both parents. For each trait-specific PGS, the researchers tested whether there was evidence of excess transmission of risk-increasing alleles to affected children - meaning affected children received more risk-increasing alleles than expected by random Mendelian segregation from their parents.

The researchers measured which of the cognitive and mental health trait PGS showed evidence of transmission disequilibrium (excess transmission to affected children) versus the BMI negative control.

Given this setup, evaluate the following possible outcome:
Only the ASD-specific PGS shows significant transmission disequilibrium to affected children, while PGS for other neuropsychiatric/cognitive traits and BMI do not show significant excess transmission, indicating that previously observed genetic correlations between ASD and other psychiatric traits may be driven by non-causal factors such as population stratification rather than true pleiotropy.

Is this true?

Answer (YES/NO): NO